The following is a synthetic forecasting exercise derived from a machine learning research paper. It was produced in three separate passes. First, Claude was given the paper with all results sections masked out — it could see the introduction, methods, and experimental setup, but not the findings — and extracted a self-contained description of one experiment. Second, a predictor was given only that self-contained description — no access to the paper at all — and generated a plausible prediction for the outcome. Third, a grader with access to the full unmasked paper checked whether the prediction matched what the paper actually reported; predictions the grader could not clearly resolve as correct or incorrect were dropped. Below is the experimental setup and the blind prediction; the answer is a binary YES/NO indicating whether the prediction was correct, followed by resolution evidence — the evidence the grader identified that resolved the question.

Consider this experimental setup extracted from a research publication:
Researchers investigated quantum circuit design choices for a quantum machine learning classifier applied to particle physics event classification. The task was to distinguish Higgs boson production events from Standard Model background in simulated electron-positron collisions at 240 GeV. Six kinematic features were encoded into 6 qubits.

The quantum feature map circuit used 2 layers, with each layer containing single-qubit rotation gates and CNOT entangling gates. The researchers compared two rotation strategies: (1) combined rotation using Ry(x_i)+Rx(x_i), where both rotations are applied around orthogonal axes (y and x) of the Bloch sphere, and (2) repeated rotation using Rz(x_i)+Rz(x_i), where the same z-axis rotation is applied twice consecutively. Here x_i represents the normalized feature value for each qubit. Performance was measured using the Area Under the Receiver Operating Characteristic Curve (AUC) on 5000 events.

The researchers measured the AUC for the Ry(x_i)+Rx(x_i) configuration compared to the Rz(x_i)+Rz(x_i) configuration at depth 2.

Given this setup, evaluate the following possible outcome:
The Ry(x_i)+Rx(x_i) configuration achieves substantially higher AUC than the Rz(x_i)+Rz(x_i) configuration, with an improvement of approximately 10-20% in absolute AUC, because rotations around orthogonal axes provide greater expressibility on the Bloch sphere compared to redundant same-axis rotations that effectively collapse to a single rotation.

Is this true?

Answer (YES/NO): NO